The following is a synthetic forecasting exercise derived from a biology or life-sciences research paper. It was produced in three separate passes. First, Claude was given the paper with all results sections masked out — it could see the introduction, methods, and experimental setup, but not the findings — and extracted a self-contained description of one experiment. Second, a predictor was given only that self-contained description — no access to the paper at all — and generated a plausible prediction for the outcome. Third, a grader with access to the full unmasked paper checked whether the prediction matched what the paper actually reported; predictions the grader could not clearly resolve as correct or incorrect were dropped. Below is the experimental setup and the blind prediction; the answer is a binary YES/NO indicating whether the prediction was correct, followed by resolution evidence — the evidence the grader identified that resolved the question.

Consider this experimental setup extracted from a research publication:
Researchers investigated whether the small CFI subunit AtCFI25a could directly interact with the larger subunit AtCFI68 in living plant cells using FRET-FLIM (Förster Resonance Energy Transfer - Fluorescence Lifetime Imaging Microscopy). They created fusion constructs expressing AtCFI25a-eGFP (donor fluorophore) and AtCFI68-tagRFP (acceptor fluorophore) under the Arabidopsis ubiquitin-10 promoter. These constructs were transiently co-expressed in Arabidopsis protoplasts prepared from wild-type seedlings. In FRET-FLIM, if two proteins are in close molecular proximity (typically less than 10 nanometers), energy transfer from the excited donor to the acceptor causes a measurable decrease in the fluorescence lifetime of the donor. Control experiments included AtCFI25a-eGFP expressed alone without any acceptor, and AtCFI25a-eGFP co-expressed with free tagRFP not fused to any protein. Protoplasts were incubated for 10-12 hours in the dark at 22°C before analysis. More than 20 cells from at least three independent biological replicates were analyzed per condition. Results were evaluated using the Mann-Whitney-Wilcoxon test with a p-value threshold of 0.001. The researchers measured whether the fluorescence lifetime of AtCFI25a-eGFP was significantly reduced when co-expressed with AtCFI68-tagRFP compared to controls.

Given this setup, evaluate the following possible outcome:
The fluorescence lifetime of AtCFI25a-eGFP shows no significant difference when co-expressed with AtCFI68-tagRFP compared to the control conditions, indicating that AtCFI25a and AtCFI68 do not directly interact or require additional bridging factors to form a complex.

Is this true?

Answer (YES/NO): NO